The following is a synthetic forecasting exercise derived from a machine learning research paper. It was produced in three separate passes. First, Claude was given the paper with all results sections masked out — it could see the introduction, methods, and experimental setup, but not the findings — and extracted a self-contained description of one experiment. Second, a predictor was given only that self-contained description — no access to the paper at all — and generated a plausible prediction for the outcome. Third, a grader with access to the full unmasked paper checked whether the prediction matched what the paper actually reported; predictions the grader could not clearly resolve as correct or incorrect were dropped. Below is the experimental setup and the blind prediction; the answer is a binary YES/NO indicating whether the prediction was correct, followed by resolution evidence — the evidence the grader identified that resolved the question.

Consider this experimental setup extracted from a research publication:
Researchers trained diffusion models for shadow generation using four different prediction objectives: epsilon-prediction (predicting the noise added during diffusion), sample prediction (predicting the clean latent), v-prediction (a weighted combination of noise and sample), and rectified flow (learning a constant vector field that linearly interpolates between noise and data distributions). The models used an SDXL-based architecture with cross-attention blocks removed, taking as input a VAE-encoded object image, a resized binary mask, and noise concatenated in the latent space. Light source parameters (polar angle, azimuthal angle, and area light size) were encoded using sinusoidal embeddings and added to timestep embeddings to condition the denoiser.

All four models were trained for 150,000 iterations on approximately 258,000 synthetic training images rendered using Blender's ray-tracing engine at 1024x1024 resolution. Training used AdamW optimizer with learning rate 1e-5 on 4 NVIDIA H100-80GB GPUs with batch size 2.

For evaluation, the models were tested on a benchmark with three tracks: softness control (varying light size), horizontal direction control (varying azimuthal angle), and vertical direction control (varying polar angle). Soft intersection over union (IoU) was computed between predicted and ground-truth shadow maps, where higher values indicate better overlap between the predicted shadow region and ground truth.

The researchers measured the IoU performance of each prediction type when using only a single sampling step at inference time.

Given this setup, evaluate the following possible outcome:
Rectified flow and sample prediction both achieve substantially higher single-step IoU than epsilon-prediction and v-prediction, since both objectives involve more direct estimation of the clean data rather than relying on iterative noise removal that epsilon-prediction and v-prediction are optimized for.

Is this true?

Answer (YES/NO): NO